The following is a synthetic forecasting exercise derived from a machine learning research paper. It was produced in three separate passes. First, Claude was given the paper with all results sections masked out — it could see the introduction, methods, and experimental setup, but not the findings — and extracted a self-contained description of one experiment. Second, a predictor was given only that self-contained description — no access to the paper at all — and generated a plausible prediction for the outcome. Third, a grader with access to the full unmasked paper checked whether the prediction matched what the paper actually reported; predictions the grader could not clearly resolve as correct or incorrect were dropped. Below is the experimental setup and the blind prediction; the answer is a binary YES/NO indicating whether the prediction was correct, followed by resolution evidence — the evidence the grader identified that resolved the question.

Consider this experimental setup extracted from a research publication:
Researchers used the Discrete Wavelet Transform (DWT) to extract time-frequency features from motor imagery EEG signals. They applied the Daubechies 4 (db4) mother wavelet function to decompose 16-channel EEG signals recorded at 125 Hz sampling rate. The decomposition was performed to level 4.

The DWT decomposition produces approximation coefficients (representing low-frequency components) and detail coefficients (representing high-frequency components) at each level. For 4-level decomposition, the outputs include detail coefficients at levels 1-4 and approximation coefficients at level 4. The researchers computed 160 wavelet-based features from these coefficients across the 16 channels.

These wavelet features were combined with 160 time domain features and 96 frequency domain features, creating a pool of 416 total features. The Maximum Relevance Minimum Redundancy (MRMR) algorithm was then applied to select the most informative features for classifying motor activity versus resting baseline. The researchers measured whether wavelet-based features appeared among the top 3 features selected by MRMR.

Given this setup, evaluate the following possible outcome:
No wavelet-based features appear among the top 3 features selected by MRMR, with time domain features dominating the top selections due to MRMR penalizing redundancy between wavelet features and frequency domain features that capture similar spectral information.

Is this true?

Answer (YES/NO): NO